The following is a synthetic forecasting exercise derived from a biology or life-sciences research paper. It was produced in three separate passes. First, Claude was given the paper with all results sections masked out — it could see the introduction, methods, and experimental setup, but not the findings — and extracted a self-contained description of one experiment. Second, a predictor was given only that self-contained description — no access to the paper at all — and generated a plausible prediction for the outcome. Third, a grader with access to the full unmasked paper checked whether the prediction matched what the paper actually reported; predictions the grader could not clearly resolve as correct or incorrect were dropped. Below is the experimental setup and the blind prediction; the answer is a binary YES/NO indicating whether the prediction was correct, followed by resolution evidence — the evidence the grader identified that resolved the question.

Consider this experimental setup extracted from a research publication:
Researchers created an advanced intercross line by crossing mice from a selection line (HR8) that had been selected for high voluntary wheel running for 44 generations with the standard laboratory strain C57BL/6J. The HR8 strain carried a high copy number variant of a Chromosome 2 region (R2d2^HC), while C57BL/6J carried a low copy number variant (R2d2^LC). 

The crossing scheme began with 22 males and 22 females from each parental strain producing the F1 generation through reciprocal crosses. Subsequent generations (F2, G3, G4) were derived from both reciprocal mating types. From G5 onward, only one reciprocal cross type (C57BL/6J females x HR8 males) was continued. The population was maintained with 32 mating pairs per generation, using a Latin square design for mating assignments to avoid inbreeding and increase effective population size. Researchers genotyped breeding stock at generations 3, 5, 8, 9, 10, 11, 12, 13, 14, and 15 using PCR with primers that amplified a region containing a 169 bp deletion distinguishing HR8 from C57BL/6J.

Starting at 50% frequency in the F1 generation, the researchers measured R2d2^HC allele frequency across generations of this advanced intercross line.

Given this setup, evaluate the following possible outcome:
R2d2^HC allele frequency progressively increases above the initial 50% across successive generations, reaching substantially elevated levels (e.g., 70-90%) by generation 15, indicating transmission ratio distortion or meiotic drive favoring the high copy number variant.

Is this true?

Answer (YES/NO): YES